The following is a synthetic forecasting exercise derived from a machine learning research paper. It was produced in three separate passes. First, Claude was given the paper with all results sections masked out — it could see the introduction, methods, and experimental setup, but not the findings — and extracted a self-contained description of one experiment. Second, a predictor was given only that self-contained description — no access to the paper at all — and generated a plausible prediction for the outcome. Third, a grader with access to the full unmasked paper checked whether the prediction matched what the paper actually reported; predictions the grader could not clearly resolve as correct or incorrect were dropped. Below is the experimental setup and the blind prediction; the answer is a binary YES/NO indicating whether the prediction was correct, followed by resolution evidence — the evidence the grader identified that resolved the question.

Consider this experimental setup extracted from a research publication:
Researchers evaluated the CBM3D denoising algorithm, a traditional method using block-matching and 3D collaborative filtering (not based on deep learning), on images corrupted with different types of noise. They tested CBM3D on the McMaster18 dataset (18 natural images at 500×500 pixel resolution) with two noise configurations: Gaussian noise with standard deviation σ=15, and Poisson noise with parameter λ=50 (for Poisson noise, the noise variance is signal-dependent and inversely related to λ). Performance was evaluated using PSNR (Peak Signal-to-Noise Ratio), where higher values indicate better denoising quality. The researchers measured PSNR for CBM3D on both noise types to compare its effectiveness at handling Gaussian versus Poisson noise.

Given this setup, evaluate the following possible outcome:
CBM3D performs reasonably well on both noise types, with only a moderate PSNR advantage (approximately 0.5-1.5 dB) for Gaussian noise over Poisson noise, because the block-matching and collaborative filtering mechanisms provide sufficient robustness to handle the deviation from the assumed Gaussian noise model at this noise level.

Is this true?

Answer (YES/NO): NO